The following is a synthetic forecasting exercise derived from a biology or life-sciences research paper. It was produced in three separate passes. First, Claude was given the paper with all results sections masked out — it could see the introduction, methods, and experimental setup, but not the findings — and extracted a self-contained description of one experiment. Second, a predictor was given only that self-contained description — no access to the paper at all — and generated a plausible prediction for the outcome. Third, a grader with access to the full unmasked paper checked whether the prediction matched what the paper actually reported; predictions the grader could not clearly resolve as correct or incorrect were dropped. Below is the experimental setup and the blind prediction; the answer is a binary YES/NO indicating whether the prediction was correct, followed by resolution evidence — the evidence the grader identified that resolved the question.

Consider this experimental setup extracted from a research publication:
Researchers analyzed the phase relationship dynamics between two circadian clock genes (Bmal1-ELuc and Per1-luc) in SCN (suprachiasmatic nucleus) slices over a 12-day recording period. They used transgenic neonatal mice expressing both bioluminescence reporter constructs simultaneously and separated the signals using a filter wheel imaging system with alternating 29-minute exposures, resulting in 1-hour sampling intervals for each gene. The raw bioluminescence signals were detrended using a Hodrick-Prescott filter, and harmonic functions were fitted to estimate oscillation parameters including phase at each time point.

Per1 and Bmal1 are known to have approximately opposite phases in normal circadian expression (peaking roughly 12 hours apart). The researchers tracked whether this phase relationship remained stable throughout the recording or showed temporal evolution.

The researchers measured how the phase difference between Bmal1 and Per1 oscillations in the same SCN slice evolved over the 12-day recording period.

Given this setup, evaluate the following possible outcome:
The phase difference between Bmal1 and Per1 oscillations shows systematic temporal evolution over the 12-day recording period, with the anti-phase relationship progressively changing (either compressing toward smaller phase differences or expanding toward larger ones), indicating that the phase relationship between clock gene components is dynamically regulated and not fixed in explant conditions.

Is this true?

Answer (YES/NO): YES